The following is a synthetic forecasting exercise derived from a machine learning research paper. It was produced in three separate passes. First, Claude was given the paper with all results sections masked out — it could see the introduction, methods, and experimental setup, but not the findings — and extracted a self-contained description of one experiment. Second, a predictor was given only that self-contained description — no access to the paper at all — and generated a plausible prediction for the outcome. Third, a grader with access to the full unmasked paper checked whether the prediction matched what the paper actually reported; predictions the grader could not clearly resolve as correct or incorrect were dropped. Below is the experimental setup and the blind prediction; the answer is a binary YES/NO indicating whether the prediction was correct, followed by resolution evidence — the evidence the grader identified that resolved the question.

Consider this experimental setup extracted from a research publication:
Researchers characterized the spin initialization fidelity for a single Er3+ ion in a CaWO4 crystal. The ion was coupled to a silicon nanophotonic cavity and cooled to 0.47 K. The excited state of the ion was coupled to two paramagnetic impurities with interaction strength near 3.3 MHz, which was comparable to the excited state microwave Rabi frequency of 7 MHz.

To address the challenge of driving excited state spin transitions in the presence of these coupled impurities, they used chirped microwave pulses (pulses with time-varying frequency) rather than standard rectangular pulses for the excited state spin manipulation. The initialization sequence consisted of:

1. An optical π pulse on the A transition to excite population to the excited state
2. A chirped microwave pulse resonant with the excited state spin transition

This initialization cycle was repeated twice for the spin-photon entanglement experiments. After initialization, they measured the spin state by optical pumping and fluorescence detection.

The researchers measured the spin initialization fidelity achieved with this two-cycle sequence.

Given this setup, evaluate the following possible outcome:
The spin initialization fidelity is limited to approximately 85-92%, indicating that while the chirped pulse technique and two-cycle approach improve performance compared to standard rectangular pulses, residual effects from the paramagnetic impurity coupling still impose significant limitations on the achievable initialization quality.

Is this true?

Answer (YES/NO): NO